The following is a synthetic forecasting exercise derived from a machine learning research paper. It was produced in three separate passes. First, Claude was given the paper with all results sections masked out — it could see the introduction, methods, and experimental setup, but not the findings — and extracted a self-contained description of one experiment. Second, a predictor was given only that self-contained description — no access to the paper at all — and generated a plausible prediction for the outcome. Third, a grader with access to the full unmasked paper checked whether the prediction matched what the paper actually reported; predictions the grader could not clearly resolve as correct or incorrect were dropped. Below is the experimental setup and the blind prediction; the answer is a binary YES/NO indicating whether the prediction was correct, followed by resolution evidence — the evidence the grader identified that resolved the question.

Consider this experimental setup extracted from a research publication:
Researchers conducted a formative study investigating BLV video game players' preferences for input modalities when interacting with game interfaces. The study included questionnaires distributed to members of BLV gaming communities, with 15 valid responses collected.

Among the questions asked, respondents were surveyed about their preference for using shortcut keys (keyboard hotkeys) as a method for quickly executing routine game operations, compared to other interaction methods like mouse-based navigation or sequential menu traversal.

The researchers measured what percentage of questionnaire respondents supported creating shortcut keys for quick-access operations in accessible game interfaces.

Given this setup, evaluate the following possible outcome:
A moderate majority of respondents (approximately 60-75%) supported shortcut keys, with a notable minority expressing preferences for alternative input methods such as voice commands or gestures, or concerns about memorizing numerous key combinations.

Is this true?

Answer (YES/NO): YES